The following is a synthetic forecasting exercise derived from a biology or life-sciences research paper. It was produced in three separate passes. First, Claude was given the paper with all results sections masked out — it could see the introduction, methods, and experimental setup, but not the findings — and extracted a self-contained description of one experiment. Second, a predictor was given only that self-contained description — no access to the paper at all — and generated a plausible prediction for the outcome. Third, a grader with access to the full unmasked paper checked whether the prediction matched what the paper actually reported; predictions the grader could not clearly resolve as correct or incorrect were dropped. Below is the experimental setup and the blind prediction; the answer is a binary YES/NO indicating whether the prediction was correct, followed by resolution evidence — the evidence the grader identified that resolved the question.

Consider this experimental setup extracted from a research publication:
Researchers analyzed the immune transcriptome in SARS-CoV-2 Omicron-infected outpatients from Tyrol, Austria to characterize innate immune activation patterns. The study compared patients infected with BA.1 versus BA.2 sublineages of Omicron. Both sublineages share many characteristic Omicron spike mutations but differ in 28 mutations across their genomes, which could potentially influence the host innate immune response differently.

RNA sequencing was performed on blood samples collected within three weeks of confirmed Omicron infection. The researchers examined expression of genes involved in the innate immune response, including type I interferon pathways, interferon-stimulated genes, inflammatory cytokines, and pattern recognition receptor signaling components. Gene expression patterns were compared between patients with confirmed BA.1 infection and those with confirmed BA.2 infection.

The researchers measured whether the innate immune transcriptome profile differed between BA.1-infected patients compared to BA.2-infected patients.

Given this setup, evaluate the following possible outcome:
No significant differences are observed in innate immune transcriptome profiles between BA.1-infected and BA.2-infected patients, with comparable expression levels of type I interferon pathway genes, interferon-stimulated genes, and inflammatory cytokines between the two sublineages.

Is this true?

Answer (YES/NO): NO